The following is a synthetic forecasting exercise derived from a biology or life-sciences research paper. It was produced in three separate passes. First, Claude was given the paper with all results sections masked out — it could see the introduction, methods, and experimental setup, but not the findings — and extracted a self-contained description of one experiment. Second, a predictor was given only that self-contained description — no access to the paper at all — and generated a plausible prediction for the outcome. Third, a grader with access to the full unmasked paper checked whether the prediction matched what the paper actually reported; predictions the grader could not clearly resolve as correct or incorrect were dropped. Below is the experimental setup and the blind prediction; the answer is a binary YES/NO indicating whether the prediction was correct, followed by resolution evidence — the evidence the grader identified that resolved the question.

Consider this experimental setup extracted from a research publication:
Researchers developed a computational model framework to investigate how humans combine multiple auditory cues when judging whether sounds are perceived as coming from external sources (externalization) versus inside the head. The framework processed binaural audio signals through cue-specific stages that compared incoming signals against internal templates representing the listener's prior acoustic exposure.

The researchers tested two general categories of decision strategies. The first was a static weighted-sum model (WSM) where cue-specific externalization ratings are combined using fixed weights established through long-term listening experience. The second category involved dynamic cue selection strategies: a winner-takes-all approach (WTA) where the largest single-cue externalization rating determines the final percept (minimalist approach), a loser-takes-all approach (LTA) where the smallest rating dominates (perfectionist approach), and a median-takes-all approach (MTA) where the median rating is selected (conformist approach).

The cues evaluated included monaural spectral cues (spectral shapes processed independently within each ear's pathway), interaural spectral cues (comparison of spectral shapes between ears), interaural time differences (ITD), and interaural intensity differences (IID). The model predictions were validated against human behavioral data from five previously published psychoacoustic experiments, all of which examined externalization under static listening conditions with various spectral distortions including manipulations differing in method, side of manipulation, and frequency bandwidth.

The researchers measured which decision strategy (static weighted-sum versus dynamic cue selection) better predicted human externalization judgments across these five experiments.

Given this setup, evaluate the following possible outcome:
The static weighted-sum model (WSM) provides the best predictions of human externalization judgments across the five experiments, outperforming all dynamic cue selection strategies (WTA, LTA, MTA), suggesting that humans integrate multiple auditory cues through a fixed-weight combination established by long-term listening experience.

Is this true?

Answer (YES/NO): YES